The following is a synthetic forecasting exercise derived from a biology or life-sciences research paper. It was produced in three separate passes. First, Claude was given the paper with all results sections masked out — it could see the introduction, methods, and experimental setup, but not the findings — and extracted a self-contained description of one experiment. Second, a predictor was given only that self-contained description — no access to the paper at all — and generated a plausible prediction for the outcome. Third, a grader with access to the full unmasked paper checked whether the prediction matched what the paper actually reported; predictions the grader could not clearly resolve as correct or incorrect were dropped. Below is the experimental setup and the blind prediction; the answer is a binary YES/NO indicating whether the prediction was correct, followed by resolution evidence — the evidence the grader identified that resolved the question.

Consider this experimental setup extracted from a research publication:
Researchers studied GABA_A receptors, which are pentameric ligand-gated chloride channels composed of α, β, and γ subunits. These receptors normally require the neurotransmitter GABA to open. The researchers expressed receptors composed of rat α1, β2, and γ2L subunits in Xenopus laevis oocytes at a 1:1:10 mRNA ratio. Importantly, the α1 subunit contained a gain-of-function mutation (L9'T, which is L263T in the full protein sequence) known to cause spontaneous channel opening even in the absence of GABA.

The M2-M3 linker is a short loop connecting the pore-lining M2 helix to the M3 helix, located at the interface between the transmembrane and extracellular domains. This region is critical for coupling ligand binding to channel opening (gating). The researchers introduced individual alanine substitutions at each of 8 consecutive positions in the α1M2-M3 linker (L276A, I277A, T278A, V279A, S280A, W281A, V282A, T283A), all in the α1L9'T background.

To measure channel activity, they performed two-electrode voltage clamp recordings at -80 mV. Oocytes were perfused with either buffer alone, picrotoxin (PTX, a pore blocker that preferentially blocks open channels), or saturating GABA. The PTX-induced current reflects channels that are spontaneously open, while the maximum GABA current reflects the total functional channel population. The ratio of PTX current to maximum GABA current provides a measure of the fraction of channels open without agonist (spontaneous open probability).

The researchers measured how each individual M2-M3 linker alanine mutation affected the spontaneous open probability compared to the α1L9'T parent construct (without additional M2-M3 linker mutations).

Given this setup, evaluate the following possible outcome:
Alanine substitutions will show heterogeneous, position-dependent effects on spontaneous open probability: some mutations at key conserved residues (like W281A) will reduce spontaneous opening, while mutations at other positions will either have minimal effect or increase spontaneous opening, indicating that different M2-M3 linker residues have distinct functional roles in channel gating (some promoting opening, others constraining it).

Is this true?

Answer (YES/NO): NO